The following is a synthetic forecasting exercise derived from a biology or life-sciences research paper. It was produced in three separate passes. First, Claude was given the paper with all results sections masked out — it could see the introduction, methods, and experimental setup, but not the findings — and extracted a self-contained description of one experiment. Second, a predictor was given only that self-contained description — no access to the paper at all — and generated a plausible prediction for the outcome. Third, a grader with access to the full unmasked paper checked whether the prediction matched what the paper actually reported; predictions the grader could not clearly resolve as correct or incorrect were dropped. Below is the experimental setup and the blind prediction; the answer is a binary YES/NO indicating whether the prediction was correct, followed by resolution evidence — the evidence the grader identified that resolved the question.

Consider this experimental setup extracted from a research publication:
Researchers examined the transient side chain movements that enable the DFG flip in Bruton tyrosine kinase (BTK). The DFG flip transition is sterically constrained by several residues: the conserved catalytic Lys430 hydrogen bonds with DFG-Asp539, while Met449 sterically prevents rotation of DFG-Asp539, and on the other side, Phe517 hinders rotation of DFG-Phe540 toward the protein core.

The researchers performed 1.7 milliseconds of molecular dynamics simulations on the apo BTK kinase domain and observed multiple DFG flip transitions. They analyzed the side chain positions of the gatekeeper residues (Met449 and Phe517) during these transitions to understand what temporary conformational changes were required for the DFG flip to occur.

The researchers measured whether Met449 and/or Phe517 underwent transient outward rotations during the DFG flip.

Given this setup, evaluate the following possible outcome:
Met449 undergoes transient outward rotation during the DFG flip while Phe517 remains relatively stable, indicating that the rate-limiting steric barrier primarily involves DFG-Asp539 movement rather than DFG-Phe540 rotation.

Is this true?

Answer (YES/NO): NO